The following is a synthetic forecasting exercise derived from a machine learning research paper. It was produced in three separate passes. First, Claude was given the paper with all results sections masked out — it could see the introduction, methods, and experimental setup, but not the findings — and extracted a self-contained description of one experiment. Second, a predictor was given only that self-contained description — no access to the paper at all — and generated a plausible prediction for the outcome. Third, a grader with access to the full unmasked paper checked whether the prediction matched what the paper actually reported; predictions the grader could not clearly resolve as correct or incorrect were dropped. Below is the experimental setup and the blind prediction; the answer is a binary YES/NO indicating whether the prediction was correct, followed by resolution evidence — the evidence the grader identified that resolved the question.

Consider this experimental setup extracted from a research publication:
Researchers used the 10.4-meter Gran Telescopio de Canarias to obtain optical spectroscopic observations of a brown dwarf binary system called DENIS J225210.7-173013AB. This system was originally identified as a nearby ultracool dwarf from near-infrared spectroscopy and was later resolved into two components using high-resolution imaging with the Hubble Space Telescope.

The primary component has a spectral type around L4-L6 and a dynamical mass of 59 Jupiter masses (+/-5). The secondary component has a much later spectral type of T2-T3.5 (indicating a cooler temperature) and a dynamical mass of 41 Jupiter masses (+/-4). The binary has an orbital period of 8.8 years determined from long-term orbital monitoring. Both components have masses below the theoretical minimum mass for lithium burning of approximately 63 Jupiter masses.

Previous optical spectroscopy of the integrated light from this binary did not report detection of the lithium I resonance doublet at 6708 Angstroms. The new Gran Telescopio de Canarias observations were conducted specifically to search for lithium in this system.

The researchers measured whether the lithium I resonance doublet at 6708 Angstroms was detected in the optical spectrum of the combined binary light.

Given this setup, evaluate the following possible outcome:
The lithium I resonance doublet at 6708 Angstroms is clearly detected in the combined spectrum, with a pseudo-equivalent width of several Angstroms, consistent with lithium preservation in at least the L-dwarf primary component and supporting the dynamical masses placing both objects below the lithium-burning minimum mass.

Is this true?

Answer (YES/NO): NO